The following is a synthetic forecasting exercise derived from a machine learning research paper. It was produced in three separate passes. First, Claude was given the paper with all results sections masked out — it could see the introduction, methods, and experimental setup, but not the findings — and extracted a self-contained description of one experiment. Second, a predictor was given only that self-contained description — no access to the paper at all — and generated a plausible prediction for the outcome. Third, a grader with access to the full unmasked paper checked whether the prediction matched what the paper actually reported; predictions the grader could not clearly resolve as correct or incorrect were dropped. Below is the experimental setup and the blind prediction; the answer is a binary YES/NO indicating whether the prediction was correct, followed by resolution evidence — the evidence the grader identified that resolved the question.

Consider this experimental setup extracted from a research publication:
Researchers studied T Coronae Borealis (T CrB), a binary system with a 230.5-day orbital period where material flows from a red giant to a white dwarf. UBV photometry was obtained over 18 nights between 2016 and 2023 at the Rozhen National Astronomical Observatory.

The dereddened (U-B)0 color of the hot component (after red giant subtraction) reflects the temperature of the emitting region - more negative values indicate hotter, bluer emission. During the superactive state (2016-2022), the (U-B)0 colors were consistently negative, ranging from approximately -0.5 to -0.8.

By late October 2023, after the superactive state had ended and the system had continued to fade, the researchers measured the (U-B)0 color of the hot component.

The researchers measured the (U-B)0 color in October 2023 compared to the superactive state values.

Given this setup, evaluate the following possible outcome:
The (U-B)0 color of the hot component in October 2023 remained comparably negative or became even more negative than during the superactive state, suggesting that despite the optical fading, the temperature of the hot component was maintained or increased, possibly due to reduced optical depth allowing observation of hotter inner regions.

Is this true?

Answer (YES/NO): NO